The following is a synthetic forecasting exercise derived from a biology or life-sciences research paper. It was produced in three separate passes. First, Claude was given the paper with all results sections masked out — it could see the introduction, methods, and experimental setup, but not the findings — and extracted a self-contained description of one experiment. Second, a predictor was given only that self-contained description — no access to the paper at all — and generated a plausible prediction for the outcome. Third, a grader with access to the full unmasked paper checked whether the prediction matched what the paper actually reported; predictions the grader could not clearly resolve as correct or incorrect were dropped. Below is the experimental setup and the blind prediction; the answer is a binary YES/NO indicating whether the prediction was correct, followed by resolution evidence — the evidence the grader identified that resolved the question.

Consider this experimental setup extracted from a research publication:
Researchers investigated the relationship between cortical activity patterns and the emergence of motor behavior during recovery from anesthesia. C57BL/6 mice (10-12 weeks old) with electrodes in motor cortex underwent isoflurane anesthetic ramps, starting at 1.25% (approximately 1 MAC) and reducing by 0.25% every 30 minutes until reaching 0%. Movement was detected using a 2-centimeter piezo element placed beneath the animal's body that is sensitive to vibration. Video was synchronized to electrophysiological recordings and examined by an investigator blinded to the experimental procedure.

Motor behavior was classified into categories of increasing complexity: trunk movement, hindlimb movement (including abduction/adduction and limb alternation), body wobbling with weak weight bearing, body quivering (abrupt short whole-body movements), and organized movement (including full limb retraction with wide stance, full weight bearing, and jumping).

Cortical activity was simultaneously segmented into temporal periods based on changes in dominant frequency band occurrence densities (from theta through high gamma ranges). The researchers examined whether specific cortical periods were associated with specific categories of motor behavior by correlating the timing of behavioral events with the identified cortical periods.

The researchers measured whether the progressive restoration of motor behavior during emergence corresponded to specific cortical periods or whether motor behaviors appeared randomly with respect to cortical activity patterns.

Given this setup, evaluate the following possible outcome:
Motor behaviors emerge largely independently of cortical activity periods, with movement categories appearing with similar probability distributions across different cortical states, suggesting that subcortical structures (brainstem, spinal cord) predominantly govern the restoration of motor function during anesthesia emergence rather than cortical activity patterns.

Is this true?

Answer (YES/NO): NO